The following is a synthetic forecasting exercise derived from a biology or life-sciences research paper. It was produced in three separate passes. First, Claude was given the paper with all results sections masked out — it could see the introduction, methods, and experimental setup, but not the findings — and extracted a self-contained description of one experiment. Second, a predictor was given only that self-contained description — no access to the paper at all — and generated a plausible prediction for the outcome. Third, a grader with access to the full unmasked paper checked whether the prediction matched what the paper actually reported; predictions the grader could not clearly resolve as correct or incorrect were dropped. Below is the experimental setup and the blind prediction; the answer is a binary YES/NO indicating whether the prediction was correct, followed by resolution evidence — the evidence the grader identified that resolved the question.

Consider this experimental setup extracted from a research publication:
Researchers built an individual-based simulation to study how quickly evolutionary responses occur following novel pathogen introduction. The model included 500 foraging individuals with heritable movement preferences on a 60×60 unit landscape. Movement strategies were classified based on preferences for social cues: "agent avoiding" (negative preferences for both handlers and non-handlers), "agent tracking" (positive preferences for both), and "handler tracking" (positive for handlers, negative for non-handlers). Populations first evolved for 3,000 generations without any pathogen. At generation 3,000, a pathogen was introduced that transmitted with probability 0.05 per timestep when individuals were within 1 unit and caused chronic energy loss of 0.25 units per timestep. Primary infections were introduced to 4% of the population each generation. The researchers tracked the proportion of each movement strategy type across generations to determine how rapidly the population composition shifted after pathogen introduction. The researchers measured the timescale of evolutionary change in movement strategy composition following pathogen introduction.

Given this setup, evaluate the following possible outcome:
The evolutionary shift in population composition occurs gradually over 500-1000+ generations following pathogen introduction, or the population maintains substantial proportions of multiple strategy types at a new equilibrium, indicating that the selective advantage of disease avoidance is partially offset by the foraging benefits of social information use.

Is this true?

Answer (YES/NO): YES